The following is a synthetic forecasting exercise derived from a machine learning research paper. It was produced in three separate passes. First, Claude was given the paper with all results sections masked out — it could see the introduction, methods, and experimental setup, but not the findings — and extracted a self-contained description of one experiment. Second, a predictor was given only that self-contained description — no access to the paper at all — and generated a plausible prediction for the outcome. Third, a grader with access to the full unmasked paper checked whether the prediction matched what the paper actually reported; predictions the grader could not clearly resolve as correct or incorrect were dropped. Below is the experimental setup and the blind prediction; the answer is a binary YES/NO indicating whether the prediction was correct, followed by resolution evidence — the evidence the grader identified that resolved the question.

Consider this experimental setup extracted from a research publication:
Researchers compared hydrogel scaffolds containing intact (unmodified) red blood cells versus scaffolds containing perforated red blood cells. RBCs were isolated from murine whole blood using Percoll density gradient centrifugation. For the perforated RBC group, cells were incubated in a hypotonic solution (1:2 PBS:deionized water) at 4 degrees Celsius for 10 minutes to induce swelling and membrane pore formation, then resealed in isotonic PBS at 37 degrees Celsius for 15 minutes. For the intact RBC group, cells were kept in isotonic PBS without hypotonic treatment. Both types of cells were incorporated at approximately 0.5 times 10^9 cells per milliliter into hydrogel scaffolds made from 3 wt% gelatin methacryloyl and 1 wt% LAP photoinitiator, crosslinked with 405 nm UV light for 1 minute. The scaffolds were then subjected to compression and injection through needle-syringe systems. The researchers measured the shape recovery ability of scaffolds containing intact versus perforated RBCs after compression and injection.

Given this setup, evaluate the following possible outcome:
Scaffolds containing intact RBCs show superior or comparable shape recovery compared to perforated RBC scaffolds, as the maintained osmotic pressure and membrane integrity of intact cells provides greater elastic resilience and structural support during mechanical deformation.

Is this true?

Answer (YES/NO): NO